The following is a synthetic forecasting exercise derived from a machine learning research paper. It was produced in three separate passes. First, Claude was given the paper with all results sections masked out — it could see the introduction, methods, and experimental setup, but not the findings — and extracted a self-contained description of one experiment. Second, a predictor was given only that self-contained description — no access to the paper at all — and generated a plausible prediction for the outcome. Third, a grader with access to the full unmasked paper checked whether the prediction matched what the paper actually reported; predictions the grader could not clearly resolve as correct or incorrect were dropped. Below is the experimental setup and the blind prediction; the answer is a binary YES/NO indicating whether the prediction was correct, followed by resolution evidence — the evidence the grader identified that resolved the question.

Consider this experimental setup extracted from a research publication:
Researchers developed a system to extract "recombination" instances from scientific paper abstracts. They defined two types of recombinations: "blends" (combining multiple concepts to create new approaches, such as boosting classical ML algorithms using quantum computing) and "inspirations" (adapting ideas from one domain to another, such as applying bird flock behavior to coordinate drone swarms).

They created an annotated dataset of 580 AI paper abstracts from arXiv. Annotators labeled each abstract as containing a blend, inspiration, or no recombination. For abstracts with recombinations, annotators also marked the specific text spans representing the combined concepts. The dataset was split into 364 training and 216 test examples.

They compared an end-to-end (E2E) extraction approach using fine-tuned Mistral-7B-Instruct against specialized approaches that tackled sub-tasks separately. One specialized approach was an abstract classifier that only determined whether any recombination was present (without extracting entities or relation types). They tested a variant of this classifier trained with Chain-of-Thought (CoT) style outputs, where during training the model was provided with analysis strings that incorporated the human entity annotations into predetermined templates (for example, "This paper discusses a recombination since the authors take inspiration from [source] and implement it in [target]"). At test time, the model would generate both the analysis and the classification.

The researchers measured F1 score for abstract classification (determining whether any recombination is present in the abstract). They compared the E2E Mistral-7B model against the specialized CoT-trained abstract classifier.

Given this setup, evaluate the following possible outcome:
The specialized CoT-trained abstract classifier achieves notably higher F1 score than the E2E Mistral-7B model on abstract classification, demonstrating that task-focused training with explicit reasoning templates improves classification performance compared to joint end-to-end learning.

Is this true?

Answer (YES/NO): NO